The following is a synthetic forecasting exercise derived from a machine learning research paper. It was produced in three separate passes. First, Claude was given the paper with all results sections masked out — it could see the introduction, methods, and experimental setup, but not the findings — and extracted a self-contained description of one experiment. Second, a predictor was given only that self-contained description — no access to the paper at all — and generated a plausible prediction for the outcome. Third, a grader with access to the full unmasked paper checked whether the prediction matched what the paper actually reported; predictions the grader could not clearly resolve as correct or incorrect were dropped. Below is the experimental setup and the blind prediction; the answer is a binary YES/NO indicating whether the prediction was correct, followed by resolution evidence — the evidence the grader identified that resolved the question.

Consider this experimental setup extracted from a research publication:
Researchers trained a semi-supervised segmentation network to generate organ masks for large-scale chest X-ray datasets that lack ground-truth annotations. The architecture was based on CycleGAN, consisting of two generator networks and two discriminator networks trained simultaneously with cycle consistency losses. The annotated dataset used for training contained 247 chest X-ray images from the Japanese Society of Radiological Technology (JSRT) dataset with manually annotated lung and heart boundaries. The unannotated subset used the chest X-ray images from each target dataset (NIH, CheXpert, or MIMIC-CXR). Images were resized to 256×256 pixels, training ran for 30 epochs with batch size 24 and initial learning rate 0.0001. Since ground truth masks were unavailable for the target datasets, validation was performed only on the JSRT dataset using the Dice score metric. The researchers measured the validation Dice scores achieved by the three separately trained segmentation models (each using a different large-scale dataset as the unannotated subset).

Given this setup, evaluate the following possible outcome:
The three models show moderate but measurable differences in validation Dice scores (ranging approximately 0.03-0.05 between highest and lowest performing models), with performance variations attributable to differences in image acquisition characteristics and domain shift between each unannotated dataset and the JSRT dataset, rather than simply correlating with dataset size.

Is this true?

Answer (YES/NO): NO